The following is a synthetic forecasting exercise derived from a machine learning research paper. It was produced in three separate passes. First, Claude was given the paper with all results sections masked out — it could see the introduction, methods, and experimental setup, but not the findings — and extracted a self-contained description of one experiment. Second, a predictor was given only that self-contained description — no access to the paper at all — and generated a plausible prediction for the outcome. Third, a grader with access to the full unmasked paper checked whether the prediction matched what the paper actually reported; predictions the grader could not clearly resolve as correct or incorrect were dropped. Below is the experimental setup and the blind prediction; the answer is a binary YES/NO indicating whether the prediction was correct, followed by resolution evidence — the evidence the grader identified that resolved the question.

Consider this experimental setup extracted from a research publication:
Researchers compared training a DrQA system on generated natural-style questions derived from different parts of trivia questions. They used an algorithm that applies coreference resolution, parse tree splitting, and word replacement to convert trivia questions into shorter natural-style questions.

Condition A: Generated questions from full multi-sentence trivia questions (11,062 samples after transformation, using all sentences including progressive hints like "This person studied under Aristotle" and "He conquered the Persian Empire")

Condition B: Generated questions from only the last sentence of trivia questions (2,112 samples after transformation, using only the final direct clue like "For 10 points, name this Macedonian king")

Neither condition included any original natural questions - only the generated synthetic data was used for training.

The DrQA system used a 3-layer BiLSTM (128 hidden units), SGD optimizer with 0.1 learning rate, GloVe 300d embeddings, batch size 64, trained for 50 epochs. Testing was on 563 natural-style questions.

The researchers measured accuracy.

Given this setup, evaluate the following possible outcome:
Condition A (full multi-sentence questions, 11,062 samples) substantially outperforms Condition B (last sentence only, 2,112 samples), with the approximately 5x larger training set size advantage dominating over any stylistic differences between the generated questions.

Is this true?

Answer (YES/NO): NO